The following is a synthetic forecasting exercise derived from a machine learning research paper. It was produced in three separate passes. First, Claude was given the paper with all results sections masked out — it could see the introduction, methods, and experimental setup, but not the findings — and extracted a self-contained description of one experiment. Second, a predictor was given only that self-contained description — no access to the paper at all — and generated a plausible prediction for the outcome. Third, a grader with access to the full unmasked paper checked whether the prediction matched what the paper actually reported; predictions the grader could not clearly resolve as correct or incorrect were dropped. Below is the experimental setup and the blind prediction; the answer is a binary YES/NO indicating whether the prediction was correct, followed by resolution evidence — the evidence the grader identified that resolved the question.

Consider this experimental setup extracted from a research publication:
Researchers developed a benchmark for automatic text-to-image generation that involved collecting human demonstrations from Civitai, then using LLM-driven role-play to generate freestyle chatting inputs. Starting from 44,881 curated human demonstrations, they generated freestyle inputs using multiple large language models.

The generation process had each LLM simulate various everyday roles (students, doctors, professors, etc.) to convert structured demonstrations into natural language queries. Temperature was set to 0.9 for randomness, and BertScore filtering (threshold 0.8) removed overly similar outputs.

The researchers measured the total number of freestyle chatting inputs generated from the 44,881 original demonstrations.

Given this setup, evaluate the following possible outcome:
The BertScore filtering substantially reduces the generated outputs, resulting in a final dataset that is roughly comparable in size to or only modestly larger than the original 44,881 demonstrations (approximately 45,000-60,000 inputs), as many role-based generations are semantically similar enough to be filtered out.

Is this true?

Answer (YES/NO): NO